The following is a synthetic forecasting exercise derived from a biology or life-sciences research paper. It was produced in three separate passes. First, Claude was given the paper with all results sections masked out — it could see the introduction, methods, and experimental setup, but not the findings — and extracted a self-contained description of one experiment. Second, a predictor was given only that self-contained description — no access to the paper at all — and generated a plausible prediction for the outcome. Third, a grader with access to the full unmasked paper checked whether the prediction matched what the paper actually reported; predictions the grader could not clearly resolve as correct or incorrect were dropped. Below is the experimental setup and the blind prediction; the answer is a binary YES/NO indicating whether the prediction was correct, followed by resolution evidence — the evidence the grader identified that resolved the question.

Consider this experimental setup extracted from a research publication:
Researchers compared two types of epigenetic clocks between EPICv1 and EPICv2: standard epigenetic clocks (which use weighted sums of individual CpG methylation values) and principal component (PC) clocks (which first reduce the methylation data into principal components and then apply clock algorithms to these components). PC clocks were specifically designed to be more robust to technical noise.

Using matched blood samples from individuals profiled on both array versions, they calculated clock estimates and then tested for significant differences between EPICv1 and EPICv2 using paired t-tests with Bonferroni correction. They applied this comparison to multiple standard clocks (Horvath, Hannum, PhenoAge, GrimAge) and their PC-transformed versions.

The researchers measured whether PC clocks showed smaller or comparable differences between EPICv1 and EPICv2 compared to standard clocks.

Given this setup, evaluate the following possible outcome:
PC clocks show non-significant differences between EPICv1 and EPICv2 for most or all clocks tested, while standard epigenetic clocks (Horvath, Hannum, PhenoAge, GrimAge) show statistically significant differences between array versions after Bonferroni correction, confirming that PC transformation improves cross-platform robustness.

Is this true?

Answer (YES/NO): NO